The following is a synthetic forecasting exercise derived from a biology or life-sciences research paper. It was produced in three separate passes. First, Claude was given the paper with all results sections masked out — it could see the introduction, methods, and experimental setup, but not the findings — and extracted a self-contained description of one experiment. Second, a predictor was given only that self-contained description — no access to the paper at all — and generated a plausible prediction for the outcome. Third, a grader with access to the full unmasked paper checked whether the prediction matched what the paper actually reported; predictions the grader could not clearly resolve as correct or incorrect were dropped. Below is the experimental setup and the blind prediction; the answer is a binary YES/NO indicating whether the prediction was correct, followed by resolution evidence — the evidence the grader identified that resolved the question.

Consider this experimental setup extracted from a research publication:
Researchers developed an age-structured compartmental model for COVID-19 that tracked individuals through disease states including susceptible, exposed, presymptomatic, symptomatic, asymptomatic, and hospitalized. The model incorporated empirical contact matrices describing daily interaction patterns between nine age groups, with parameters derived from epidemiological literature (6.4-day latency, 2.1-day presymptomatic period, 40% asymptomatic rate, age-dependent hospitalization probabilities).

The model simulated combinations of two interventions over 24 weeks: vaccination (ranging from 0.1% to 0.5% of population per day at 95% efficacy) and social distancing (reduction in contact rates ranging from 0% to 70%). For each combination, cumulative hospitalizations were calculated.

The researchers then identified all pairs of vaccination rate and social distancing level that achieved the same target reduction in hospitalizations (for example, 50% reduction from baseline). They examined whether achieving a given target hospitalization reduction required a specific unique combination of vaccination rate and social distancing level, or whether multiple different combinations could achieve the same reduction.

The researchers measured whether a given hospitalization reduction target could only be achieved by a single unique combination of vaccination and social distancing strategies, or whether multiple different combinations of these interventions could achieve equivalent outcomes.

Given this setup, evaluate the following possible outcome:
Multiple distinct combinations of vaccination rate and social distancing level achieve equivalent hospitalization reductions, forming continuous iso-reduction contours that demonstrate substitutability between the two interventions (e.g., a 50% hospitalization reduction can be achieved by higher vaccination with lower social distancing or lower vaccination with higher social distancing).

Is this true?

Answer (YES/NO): YES